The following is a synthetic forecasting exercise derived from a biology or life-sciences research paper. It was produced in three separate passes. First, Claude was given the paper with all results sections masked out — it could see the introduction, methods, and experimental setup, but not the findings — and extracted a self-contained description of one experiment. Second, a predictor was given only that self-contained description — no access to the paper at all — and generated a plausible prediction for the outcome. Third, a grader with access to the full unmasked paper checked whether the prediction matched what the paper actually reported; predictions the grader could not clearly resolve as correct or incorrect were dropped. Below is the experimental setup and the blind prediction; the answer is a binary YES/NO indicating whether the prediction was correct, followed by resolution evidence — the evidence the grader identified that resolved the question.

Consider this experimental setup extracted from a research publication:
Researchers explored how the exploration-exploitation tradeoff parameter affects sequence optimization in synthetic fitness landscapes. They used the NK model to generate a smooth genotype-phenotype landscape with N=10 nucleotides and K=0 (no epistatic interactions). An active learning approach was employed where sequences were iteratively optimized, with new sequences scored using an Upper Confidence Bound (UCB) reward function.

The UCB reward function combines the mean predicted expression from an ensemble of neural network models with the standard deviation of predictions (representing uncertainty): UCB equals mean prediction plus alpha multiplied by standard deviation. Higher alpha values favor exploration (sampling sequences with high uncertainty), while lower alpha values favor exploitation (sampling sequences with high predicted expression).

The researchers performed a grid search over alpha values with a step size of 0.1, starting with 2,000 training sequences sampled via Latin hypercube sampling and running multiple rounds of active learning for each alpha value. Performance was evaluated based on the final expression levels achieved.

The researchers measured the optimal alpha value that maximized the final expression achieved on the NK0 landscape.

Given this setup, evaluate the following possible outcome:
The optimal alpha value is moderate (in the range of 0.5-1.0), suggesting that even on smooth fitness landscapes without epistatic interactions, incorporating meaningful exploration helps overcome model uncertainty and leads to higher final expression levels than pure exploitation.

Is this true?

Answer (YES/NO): YES